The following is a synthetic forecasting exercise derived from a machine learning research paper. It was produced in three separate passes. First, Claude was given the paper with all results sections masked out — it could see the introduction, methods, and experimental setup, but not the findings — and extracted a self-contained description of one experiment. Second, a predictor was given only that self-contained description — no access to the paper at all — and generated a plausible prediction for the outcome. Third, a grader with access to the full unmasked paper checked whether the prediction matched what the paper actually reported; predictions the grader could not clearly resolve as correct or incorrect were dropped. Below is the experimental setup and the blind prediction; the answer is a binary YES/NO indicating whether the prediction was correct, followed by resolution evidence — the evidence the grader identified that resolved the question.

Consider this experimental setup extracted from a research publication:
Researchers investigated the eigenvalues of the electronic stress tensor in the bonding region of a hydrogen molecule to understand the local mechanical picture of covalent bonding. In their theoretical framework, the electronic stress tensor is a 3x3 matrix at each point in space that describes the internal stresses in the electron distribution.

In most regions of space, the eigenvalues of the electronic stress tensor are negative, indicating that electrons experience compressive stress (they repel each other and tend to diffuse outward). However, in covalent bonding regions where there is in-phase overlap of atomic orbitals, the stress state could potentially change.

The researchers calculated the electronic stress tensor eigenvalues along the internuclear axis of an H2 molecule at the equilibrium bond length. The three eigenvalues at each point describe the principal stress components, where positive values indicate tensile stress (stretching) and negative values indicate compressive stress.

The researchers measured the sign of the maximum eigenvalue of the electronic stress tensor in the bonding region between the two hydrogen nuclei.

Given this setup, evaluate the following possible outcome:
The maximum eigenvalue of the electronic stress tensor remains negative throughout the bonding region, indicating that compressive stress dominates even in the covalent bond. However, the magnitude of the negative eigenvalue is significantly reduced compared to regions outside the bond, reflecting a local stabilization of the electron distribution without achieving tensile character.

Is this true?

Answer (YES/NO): NO